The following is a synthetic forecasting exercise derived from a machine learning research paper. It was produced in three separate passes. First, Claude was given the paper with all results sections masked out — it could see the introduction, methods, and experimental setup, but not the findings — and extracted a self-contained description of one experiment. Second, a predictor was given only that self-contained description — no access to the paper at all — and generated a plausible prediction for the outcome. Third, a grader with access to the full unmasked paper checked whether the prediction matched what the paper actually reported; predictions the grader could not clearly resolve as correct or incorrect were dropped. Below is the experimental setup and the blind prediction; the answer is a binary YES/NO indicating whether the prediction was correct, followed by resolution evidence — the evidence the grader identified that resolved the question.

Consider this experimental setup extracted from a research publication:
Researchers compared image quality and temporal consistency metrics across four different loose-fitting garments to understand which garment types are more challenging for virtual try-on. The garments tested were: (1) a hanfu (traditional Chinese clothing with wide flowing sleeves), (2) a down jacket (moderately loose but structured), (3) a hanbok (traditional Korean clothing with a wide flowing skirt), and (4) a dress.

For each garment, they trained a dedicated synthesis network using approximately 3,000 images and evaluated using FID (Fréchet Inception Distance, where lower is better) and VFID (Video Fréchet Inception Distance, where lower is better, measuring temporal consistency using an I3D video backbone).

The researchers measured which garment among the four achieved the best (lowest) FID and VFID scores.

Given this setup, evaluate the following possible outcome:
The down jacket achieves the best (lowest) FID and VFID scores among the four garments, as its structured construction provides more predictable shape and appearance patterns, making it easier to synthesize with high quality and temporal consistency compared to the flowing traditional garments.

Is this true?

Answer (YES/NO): NO